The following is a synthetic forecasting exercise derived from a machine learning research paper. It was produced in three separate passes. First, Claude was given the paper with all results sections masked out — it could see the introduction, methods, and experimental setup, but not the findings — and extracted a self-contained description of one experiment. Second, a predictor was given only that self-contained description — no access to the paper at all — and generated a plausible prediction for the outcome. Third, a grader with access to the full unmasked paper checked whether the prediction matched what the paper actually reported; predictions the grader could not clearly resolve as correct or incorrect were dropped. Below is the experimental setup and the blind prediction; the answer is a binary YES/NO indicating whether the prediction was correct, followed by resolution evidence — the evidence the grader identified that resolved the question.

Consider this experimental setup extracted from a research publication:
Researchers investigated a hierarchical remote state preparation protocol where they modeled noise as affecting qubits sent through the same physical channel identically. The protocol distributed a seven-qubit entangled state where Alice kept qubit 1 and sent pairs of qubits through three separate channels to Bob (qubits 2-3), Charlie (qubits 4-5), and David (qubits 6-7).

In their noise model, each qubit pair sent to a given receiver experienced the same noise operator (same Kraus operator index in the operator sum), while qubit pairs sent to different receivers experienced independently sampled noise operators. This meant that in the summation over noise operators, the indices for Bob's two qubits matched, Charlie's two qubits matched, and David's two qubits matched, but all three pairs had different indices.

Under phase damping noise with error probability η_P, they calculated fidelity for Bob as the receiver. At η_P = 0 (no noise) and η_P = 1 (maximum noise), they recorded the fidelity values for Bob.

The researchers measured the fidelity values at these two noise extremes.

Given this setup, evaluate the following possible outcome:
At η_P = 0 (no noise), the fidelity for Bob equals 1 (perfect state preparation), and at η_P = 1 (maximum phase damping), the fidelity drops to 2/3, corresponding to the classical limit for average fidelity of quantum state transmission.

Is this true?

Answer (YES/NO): NO